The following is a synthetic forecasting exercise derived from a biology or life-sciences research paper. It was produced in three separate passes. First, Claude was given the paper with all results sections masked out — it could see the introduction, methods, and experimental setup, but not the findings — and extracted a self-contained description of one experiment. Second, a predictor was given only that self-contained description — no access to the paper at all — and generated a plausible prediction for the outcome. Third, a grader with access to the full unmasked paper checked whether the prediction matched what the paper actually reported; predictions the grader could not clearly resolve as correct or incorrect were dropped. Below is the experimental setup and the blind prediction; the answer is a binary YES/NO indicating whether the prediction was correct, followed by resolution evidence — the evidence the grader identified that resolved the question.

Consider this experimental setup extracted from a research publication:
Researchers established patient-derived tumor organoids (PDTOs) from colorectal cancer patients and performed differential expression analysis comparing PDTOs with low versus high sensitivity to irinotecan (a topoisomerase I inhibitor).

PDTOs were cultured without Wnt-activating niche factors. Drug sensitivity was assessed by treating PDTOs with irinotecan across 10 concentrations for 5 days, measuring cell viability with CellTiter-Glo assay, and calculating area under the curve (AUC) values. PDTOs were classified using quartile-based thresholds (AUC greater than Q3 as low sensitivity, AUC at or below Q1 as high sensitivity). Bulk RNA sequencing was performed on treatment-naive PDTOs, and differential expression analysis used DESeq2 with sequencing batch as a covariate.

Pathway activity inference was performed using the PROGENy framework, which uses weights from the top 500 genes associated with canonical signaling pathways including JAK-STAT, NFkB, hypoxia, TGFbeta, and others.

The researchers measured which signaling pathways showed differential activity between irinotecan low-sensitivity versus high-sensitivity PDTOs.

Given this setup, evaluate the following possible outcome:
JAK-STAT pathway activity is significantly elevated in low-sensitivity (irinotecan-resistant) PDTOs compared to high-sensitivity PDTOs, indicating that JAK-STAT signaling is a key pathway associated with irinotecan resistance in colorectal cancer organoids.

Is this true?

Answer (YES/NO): YES